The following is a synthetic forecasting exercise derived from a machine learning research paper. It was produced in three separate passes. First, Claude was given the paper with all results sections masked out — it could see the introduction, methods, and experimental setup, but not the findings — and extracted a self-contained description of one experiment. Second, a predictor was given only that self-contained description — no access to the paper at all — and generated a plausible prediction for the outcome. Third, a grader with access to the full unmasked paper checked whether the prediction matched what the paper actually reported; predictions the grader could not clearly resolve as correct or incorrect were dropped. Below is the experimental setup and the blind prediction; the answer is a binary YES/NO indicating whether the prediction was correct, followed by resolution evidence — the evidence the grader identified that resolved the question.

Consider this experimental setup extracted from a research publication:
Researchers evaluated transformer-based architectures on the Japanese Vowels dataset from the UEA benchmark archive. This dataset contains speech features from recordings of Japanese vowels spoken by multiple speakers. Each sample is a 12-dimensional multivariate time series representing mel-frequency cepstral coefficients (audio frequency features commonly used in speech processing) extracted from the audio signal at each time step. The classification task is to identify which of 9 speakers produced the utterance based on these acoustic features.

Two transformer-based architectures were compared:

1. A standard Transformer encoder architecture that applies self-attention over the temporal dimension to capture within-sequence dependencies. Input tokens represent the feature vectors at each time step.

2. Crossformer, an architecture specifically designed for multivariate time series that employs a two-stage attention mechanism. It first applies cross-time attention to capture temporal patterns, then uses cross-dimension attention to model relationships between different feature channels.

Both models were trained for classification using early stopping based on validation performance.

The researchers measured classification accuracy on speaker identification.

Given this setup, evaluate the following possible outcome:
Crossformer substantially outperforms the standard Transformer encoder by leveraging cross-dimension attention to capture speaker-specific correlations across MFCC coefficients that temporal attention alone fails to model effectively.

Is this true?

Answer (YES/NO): NO